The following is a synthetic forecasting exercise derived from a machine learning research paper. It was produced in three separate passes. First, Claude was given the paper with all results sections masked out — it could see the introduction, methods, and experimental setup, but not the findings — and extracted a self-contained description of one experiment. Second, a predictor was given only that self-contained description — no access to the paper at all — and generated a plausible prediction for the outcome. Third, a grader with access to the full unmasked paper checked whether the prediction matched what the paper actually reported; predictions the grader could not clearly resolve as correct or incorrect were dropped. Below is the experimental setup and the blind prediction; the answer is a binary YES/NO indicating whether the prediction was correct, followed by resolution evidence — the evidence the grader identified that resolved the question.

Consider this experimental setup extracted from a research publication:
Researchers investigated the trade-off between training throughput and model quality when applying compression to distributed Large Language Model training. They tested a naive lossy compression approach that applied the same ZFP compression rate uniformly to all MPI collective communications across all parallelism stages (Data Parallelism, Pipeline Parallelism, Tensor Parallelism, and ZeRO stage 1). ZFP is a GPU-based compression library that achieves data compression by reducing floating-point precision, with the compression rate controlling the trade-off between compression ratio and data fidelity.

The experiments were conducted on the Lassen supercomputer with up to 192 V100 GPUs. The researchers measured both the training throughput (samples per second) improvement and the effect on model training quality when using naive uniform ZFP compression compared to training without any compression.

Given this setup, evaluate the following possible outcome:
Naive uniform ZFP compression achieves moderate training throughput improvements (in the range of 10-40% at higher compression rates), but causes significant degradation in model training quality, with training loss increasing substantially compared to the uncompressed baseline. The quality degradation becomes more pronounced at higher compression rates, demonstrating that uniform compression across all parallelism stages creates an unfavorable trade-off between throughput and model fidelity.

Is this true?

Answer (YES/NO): YES